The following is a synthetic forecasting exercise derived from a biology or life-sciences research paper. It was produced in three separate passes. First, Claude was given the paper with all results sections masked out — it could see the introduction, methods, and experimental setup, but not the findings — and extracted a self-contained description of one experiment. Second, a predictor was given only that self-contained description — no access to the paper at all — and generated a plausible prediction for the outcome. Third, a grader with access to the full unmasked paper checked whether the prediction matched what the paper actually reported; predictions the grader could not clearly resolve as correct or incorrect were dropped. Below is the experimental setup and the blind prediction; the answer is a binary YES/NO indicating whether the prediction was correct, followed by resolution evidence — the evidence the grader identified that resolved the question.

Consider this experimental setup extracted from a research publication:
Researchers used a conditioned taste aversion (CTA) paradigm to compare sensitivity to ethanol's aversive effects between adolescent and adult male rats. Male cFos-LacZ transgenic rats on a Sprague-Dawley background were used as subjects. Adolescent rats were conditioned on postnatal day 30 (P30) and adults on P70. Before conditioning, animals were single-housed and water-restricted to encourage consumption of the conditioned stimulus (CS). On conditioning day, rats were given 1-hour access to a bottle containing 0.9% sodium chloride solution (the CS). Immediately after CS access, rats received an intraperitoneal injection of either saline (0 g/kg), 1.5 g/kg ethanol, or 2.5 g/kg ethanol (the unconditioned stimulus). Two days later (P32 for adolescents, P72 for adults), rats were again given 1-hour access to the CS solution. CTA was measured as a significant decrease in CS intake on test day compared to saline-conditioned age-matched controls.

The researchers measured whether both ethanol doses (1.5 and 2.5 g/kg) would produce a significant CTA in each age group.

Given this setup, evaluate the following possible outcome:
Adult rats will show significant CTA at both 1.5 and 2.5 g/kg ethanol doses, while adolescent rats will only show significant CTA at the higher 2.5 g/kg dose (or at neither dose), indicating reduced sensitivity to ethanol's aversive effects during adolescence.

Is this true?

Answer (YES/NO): YES